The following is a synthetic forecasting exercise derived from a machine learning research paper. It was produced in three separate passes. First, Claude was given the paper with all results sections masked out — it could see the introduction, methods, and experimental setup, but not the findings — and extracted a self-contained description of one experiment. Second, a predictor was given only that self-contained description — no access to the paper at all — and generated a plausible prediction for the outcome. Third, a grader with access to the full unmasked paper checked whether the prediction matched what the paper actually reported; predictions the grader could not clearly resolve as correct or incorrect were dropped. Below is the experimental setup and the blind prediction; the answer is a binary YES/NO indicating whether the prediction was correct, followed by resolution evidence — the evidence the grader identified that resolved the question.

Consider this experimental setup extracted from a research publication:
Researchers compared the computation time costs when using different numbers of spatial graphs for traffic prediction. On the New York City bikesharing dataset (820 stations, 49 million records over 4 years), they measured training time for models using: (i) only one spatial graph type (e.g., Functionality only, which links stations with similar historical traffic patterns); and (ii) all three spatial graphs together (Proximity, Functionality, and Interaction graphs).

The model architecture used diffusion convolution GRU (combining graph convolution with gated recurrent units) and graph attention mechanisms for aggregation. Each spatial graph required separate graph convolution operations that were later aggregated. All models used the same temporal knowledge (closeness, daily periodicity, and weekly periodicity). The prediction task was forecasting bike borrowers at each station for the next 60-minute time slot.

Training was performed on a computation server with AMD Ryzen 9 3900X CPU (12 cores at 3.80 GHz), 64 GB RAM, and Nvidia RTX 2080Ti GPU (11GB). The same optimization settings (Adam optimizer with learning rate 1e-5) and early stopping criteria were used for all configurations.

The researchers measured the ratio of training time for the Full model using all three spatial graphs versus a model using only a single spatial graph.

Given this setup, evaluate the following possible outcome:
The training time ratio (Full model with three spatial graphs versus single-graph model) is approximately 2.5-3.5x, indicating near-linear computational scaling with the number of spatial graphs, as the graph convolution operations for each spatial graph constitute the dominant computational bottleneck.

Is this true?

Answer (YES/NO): NO